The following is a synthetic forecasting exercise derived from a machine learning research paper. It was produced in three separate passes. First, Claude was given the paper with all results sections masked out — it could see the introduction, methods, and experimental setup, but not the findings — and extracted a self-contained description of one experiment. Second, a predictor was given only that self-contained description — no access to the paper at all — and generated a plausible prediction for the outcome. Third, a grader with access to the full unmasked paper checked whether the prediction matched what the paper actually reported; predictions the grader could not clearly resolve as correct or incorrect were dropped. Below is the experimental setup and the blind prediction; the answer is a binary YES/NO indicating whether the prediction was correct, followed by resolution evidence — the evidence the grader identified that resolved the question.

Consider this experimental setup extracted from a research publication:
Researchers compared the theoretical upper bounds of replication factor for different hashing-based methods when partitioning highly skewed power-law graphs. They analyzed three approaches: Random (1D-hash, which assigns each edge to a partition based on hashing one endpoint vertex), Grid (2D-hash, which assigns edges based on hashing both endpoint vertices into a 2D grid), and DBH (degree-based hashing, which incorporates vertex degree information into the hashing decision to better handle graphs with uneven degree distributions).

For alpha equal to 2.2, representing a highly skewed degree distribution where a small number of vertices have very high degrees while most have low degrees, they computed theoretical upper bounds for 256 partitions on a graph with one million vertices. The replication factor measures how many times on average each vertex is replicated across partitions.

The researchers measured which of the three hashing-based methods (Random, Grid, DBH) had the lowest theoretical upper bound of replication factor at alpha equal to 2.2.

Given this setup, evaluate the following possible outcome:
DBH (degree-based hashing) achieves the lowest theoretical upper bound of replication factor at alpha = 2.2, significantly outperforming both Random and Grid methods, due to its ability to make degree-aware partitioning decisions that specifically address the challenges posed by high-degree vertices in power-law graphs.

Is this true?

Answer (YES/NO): NO